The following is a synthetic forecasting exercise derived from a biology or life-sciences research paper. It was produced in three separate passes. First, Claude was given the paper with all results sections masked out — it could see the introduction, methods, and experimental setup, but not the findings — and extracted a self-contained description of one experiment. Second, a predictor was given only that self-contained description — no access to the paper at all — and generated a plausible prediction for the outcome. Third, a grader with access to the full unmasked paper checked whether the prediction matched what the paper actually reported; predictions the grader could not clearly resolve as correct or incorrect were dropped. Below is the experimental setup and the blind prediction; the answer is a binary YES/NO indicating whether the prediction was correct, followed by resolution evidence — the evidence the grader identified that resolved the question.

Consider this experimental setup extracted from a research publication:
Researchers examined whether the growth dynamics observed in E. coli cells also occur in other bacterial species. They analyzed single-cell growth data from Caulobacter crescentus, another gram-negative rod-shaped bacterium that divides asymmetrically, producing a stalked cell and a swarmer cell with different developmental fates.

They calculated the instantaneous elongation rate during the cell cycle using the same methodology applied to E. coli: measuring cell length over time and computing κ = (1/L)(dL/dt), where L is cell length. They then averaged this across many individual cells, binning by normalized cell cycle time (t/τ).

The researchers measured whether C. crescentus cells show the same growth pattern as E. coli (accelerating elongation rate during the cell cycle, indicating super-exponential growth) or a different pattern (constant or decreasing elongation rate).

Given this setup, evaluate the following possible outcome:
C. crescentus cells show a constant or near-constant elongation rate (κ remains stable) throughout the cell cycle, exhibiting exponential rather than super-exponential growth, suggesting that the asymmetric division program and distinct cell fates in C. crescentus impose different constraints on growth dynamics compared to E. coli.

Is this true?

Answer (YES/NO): NO